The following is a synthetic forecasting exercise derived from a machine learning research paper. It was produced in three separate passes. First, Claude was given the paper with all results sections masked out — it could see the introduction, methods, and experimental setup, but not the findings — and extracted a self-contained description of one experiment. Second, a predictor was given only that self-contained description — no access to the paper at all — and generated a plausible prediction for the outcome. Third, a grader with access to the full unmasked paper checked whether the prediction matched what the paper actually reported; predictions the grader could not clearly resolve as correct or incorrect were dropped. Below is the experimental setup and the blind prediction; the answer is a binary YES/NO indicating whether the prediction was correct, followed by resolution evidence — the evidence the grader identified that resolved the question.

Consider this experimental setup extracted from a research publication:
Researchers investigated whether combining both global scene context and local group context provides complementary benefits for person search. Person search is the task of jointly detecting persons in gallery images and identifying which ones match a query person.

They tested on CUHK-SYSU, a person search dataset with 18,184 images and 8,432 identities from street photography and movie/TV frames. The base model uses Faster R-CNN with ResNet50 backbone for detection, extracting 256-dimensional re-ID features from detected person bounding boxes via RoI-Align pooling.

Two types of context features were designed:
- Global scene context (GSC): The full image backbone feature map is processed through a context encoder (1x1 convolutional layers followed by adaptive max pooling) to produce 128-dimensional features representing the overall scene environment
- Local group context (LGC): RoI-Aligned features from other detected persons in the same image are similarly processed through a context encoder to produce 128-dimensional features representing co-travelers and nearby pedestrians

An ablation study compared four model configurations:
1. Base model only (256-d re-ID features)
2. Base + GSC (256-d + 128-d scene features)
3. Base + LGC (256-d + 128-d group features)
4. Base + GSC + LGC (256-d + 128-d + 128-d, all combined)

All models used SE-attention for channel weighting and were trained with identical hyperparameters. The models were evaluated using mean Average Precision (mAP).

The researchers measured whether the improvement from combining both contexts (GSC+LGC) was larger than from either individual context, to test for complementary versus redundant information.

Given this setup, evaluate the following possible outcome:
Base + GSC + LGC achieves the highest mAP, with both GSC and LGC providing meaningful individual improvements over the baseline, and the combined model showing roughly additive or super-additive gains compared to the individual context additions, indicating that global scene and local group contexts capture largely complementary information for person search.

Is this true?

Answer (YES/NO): NO